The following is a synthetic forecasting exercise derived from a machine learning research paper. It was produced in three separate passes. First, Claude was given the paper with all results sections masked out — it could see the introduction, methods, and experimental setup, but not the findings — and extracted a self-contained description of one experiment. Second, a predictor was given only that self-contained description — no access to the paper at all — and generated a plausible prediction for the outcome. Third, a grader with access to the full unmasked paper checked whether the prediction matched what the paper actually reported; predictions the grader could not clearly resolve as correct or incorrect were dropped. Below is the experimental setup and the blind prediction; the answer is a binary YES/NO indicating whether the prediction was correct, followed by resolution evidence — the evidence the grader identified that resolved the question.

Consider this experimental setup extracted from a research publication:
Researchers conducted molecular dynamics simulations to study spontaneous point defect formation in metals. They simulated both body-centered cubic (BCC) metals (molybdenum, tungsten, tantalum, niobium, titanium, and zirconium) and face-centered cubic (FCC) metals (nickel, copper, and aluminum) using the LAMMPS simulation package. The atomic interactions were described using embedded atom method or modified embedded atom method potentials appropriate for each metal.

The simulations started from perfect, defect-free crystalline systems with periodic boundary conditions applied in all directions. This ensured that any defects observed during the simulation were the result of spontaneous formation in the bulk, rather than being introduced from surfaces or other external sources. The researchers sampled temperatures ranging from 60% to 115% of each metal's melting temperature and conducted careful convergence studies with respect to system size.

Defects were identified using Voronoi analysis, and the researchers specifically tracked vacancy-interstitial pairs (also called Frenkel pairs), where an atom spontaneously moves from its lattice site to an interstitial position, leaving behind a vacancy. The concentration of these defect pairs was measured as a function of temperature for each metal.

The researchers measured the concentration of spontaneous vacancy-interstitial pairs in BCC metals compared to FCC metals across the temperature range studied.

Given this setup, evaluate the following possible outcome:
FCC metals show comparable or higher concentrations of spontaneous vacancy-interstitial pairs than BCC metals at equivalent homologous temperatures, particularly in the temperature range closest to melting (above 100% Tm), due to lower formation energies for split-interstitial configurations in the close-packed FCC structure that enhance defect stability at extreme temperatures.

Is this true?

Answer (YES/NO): NO